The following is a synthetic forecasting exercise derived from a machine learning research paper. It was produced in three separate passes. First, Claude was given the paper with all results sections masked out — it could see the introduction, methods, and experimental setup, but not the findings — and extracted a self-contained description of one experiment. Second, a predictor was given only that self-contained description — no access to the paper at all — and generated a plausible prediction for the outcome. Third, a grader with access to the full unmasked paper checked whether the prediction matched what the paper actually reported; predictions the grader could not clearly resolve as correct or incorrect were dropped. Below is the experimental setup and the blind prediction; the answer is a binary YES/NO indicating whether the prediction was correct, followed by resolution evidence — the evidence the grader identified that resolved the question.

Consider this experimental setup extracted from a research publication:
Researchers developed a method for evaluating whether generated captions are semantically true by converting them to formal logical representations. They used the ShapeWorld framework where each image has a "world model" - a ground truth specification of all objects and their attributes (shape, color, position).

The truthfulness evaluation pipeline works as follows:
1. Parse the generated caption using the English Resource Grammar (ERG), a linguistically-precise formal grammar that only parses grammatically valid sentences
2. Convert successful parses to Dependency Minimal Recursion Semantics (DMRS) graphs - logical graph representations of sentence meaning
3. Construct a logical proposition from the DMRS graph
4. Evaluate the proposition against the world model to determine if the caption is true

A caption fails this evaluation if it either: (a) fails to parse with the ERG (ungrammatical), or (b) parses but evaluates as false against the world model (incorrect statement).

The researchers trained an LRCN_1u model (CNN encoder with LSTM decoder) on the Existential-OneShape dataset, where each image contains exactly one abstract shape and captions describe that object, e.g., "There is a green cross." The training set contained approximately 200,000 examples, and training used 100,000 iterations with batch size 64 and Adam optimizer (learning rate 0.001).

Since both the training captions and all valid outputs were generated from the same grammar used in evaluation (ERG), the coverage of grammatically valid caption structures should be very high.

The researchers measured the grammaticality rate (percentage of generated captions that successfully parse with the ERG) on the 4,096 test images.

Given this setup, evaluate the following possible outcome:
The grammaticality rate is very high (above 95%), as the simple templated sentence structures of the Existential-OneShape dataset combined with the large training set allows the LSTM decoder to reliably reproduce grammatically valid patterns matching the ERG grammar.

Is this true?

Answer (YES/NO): YES